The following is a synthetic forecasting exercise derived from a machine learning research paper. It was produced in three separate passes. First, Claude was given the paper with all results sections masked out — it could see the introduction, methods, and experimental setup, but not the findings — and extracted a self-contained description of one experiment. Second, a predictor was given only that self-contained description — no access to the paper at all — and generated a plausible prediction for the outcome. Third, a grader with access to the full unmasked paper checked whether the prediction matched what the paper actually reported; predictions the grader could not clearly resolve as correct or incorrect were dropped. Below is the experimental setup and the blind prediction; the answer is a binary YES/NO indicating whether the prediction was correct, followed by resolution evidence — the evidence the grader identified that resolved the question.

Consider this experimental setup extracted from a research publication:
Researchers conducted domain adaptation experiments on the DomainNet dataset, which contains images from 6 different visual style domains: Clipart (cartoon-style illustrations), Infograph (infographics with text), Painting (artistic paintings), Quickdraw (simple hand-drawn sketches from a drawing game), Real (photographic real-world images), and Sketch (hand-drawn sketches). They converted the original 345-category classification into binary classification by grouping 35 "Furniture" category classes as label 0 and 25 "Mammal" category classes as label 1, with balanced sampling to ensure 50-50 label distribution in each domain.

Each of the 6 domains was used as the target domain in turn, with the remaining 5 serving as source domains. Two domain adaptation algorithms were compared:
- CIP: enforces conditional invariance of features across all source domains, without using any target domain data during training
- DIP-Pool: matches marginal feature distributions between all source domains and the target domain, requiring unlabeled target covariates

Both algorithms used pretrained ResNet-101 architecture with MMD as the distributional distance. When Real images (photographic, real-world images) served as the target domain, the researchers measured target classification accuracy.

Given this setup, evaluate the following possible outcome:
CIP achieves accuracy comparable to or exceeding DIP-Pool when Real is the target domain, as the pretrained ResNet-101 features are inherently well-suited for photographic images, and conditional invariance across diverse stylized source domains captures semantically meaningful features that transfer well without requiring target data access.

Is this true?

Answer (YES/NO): YES